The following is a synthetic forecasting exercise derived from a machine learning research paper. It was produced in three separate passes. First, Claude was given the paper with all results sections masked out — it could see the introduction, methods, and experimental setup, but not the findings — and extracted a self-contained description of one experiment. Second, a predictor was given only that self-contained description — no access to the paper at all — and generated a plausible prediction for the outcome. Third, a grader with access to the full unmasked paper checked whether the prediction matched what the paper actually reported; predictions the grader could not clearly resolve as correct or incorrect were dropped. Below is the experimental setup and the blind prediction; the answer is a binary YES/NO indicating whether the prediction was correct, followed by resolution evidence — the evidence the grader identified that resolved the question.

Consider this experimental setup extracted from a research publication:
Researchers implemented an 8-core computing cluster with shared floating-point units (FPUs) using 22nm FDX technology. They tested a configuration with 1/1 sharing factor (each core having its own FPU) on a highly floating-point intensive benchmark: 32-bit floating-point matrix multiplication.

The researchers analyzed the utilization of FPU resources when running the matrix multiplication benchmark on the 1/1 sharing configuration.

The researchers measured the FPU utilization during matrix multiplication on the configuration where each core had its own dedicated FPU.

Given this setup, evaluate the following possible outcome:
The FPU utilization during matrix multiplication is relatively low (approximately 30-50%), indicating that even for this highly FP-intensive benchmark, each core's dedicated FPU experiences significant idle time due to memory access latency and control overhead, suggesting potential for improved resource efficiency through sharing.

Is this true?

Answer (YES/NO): YES